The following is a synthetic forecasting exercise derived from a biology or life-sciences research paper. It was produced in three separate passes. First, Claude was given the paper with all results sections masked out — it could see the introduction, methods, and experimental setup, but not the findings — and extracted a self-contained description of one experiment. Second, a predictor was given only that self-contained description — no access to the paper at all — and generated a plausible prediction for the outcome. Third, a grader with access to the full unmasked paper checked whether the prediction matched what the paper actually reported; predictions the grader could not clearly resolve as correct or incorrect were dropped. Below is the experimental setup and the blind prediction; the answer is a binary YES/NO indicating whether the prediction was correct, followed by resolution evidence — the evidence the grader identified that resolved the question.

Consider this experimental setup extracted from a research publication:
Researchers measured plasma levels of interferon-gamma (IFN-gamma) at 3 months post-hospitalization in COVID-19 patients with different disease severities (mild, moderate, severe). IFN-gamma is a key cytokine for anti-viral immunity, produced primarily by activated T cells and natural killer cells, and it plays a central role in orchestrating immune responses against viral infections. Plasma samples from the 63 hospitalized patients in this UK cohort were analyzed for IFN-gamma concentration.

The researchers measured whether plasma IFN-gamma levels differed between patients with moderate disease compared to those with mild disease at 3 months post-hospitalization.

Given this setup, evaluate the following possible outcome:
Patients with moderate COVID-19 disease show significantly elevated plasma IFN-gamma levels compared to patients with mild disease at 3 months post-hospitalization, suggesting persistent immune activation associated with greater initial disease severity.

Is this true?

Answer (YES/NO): YES